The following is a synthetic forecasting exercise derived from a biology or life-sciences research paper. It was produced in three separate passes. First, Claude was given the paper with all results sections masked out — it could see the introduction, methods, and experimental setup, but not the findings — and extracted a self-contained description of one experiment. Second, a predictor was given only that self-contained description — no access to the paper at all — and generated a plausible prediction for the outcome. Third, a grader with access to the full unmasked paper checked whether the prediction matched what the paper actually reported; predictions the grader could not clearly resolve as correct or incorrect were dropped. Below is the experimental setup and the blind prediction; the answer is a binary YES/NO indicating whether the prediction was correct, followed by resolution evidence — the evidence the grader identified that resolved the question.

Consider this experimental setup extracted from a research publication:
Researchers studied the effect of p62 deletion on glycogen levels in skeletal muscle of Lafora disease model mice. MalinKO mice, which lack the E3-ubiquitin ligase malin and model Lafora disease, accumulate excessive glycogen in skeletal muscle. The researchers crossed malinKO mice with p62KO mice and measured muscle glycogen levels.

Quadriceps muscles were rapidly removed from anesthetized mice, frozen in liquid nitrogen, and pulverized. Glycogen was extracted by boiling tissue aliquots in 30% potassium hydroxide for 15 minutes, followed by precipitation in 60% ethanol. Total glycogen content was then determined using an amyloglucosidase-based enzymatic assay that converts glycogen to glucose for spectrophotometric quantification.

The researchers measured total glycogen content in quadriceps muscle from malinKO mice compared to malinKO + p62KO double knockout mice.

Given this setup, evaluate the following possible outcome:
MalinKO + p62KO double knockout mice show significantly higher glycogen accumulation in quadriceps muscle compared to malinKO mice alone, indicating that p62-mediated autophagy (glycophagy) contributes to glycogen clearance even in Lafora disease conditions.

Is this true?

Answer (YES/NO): NO